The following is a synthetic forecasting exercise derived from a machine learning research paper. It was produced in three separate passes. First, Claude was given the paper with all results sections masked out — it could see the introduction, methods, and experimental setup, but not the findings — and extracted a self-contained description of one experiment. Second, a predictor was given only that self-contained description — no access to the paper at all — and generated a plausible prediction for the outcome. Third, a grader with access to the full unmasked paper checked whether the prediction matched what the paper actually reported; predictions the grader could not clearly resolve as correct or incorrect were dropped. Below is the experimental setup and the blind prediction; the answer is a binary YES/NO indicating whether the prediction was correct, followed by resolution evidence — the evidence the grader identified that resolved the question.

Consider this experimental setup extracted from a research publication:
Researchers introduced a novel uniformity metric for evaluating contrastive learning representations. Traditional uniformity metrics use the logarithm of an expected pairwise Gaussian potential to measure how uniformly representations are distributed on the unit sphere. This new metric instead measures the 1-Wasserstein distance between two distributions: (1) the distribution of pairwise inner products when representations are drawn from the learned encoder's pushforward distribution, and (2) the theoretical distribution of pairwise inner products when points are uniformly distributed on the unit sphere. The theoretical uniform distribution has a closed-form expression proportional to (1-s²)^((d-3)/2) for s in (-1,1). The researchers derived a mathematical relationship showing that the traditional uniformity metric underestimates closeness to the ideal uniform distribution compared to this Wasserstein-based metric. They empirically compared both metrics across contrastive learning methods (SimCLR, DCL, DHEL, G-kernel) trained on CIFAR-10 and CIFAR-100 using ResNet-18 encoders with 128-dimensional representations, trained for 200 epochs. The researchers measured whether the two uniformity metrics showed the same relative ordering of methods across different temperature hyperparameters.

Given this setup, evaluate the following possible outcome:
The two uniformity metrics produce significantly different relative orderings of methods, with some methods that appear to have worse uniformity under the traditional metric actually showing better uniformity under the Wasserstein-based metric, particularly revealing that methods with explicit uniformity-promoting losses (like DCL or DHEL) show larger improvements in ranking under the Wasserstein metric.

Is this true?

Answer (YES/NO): NO